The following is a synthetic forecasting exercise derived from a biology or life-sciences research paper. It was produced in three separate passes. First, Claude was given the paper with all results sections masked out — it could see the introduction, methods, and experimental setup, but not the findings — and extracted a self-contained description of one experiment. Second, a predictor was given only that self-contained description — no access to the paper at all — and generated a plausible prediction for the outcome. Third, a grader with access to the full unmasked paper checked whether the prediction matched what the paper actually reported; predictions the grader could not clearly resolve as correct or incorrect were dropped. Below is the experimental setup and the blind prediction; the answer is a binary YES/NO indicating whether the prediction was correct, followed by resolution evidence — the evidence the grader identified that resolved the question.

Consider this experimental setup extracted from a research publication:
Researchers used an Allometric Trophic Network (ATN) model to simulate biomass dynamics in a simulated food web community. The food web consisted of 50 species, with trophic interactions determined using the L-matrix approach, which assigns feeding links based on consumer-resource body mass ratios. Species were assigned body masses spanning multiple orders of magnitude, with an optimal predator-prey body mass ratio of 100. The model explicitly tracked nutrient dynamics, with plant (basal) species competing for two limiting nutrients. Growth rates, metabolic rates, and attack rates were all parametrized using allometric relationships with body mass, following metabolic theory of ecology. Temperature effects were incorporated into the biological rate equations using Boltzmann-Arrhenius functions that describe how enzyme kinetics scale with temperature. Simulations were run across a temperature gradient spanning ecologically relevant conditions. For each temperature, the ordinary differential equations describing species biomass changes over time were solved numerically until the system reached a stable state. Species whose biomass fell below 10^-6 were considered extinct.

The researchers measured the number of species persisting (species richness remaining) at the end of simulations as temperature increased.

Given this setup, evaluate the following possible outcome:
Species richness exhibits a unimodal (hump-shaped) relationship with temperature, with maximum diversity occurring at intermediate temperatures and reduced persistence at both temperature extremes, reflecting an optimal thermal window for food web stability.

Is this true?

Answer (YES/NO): NO